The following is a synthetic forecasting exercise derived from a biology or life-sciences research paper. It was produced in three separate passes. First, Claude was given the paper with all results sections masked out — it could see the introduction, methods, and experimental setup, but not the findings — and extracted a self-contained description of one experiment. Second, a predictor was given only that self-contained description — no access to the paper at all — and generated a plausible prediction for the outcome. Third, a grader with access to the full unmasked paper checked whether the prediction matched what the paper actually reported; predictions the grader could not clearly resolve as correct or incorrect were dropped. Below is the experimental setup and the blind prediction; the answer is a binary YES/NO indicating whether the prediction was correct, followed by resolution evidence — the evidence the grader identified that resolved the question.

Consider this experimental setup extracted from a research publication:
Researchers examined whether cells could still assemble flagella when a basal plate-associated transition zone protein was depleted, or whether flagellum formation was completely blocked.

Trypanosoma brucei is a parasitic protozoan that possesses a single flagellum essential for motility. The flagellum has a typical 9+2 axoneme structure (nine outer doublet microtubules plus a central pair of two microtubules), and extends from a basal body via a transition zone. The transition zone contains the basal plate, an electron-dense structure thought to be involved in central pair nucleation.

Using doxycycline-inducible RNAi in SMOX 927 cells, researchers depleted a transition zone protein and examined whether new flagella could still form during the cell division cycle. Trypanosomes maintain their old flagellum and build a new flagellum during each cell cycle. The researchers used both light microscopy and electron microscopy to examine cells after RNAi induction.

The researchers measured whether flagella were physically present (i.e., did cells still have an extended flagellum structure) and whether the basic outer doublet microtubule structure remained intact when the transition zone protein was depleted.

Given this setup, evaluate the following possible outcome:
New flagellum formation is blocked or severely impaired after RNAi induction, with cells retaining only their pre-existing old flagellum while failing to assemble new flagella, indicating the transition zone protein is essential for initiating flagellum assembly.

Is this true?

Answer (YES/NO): NO